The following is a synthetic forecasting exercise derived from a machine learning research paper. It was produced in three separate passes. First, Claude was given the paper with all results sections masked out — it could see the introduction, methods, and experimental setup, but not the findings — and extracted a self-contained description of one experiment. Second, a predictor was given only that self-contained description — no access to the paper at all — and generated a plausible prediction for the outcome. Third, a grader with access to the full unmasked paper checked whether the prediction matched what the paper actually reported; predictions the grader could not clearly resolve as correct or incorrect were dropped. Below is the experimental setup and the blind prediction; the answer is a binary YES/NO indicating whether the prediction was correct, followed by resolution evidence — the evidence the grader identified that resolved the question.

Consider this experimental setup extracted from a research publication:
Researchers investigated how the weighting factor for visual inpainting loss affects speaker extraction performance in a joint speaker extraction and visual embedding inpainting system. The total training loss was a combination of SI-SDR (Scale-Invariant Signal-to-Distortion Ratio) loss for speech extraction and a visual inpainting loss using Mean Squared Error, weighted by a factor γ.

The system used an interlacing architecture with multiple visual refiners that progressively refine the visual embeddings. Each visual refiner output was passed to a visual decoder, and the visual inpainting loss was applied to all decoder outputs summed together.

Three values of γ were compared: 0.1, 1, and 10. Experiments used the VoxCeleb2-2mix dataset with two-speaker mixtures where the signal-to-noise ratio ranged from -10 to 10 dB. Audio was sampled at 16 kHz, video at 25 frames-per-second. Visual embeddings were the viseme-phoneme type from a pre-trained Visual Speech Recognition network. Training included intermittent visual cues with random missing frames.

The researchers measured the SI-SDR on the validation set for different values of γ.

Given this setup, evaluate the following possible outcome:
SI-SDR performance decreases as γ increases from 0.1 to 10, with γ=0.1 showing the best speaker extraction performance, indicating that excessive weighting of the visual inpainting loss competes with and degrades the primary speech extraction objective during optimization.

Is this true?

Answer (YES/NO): NO